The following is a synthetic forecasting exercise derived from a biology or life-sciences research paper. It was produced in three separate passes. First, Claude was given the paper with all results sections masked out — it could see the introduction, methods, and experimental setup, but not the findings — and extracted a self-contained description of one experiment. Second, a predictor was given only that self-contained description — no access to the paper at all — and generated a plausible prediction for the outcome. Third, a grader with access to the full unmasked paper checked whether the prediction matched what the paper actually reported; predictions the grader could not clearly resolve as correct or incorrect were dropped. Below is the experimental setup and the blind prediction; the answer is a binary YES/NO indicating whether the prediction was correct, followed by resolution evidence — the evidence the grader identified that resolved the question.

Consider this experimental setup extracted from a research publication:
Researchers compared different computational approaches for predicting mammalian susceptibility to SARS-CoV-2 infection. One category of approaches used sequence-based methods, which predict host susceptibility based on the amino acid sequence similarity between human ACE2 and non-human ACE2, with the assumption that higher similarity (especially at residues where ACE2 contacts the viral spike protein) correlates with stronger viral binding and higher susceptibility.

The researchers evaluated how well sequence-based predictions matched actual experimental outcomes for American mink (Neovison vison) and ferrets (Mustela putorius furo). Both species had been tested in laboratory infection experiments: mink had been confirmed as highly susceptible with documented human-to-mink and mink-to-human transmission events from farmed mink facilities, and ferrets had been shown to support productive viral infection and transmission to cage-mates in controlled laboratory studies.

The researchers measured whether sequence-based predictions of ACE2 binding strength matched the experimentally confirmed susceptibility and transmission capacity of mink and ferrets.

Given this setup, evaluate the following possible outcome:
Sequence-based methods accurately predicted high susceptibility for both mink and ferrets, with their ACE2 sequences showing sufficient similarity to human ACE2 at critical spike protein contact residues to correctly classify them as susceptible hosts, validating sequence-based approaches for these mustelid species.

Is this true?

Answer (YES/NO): NO